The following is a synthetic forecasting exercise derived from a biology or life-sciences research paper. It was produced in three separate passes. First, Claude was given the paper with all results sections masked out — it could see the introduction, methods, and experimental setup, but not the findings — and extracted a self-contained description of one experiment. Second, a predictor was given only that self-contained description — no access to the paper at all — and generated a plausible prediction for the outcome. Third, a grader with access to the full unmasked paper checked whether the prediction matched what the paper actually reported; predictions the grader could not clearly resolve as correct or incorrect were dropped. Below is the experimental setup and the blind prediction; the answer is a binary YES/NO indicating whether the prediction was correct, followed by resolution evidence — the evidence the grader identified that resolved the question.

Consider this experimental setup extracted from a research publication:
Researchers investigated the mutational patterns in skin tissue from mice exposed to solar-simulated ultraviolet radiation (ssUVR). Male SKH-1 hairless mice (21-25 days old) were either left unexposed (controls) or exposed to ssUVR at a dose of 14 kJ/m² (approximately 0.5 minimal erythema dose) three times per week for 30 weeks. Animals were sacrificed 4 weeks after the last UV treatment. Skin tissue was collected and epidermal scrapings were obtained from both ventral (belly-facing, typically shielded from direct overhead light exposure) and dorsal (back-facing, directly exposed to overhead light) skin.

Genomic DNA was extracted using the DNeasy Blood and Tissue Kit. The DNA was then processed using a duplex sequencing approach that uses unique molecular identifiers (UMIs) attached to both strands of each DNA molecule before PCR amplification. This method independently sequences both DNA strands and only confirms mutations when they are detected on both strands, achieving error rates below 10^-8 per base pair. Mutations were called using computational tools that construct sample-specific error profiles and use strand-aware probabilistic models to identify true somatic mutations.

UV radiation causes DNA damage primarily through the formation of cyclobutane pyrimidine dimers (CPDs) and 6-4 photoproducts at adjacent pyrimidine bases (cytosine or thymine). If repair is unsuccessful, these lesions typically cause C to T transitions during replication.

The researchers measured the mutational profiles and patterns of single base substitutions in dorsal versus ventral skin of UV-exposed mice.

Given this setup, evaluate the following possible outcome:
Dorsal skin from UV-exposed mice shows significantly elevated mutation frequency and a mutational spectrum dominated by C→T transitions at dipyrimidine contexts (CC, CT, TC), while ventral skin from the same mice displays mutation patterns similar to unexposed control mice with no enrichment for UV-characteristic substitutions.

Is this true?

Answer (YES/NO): NO